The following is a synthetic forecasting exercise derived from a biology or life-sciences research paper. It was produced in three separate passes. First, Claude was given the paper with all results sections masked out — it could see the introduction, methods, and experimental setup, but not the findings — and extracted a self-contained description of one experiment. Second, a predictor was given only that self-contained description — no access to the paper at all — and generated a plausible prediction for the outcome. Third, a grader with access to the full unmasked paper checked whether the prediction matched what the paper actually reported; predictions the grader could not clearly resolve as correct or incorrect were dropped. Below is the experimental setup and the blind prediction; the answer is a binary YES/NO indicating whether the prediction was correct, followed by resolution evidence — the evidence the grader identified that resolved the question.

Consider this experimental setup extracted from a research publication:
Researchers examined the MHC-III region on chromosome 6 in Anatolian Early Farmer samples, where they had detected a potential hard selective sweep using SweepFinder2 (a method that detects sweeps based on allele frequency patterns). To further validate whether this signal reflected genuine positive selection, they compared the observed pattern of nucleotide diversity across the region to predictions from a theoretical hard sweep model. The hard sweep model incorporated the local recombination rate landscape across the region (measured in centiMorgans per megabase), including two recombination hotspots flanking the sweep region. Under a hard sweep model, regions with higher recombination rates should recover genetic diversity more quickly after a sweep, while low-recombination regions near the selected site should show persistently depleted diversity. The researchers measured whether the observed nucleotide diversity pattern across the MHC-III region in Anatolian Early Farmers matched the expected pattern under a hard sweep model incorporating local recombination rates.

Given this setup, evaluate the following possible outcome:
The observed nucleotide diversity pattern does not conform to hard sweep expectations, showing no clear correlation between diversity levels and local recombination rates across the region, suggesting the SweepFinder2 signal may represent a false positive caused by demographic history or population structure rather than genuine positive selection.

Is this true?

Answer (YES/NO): NO